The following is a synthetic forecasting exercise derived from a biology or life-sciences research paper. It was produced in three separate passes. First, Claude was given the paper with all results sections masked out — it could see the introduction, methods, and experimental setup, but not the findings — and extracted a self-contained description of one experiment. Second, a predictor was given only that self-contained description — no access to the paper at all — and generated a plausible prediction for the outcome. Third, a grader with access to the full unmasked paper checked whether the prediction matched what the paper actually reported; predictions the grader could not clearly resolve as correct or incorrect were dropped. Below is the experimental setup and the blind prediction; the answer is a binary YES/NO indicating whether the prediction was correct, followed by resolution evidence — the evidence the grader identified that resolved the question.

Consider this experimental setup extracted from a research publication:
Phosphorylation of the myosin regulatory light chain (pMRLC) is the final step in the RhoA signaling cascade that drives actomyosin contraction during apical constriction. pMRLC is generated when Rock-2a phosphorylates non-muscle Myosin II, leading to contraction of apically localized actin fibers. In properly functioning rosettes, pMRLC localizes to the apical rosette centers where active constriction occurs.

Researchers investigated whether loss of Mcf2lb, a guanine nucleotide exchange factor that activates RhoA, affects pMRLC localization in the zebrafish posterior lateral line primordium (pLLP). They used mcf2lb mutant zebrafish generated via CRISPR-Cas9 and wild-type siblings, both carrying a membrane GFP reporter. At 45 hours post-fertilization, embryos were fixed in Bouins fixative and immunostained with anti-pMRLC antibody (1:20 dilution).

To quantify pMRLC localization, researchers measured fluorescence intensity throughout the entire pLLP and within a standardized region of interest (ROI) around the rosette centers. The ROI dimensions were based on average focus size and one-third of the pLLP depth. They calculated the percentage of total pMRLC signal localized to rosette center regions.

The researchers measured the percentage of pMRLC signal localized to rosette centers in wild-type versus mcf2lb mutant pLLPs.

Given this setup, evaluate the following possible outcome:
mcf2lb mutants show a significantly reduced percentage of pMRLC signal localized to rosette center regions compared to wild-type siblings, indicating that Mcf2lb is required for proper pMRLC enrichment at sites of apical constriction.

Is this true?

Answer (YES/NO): YES